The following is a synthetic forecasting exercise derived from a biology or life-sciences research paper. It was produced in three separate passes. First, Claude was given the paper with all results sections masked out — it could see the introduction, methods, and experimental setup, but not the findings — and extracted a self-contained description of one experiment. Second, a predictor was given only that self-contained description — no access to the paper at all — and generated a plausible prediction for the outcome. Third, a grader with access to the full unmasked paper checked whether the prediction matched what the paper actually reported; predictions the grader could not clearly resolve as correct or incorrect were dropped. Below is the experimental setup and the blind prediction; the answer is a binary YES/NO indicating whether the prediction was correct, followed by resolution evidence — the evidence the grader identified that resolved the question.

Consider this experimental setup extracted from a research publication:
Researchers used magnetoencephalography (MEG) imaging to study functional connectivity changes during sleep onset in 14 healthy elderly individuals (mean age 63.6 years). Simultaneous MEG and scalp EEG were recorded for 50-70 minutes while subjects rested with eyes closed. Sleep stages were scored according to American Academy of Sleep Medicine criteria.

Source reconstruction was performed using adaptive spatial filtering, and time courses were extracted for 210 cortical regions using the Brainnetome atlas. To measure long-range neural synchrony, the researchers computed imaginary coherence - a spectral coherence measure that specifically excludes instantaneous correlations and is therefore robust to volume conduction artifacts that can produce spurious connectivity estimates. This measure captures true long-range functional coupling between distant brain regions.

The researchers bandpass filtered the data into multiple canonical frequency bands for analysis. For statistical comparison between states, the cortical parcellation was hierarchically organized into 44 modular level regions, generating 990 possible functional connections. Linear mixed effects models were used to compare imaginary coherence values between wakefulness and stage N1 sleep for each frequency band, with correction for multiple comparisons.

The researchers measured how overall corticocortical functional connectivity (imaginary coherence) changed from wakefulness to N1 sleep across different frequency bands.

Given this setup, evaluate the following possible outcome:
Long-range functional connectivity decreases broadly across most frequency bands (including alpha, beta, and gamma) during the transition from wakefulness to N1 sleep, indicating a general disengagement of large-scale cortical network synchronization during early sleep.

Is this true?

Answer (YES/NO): NO